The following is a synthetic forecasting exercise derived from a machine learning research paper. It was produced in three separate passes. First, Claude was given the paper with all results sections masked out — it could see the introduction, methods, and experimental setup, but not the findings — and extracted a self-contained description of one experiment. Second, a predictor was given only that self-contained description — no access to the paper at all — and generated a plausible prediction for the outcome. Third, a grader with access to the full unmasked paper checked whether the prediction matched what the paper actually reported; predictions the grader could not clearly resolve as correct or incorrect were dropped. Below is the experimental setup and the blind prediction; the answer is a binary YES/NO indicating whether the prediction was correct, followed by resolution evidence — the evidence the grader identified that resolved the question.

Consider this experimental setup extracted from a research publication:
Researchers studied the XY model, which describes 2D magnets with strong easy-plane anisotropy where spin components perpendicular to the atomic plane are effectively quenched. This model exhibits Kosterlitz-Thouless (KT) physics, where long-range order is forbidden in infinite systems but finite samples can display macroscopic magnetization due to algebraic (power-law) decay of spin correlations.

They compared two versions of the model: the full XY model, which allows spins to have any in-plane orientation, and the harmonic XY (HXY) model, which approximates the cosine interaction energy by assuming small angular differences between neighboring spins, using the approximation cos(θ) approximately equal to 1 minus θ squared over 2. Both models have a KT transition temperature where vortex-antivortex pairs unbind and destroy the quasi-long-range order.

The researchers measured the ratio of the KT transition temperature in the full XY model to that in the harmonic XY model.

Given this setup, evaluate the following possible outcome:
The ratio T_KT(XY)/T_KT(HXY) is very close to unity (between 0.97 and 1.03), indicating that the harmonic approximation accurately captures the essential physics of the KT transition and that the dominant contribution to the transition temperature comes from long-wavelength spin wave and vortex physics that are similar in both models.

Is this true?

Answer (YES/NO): NO